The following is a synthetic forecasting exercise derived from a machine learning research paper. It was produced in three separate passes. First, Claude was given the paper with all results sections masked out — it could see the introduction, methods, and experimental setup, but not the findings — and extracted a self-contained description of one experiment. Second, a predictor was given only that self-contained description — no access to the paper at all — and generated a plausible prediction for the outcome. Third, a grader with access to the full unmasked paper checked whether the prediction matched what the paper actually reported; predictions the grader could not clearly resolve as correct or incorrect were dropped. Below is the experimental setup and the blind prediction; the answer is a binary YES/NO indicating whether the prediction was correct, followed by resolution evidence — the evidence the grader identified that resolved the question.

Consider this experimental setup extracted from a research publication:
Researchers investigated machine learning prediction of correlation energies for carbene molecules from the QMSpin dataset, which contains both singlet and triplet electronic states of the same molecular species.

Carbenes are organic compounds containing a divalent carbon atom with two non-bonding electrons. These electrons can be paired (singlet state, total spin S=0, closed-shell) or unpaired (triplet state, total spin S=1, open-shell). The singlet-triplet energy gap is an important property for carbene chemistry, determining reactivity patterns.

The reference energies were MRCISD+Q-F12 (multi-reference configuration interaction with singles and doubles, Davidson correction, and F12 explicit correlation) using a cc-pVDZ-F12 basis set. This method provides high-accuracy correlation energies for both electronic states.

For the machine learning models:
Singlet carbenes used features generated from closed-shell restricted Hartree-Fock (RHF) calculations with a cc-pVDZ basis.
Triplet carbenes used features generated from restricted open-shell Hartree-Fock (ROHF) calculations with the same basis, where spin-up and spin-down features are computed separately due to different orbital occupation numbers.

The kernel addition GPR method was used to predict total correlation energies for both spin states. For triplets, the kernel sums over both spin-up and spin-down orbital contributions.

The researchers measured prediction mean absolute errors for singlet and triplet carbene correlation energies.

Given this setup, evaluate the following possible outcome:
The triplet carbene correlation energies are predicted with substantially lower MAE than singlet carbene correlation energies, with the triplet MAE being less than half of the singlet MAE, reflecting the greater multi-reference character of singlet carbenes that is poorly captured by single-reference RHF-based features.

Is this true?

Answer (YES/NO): NO